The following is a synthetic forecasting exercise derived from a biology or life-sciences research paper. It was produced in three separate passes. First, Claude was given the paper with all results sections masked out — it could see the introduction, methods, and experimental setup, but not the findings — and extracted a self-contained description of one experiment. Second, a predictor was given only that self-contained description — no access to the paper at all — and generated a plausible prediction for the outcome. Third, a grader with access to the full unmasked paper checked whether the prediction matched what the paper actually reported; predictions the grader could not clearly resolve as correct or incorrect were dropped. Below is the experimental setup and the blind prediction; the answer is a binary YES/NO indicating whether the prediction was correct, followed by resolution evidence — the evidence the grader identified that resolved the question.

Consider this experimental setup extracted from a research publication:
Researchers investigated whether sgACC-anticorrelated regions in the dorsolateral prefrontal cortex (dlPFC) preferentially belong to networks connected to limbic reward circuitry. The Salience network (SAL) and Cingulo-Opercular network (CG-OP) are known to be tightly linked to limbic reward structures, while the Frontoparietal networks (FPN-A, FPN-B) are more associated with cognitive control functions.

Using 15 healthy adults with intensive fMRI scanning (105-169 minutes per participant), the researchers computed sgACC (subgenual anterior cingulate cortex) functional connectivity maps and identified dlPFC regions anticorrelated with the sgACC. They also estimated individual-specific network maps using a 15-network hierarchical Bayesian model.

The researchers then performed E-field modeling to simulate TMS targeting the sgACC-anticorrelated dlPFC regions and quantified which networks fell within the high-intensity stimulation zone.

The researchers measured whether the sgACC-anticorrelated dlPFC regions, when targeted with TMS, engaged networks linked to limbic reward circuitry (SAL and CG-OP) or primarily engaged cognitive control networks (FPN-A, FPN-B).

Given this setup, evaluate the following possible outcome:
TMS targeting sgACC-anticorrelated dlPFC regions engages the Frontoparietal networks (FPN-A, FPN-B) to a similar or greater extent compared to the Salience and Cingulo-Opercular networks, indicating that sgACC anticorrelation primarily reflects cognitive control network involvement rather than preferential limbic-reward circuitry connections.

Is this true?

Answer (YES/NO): NO